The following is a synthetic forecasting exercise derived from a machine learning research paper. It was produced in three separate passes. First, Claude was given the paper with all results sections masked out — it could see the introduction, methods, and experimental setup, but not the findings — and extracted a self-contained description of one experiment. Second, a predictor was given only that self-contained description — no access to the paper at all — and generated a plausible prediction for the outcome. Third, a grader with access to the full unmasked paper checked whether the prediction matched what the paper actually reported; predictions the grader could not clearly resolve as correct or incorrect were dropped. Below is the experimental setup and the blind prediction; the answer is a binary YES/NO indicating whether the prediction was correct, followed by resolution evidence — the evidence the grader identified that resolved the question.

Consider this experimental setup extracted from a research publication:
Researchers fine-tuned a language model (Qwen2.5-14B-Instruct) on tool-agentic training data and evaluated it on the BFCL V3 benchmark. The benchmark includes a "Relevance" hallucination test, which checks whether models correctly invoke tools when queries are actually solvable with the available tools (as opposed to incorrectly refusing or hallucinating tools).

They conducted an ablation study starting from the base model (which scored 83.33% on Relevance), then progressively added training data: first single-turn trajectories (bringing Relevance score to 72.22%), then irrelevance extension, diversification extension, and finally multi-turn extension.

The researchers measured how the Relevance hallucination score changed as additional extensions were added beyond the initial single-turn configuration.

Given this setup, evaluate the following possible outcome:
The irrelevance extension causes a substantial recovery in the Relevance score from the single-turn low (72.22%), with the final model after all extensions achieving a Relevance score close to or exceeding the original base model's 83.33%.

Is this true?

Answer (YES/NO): NO